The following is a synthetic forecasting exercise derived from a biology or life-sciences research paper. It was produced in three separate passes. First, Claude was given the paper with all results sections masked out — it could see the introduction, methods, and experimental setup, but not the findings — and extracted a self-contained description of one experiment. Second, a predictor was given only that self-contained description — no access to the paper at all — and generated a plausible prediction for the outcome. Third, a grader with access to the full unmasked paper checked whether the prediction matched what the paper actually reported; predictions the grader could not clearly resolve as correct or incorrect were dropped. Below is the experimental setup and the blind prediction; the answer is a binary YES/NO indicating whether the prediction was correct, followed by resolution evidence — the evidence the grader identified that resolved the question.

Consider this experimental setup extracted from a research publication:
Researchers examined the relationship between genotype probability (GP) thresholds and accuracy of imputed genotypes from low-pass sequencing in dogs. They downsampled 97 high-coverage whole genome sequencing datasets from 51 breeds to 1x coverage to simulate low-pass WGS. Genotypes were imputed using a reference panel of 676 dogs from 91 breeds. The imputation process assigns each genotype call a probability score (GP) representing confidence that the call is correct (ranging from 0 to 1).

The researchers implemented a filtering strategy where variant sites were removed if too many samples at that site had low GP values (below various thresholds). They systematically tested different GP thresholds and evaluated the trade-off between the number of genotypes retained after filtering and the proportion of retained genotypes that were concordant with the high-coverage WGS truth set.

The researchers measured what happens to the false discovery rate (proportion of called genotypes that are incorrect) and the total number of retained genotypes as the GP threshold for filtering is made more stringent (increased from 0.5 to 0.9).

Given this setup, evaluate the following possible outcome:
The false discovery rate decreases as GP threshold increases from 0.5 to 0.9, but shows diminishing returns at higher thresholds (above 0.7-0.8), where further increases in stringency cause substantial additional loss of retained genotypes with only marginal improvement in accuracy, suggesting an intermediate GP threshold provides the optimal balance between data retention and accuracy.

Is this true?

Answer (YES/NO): NO